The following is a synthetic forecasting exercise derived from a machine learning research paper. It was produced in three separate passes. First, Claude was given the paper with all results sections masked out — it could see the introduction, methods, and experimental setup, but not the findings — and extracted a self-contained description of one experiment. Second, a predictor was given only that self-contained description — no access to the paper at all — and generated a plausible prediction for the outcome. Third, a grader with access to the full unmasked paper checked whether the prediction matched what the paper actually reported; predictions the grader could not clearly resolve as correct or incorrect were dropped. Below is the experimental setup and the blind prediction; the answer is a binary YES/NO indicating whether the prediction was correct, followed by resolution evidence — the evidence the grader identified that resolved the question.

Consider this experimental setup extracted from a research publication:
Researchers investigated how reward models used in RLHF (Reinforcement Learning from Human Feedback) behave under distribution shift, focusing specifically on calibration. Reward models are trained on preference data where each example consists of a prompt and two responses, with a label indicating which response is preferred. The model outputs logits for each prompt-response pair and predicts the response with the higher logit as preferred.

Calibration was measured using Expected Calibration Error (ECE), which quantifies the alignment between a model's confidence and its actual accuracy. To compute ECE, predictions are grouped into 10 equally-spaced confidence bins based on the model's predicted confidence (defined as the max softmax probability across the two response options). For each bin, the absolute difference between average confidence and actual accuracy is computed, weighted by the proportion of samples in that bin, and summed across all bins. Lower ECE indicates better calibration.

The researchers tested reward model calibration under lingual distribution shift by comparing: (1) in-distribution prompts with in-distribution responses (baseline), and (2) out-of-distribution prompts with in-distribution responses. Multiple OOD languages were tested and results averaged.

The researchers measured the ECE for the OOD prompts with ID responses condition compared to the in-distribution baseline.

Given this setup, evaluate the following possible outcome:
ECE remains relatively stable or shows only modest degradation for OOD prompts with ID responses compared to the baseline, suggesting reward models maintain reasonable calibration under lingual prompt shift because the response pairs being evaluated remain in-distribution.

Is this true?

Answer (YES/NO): YES